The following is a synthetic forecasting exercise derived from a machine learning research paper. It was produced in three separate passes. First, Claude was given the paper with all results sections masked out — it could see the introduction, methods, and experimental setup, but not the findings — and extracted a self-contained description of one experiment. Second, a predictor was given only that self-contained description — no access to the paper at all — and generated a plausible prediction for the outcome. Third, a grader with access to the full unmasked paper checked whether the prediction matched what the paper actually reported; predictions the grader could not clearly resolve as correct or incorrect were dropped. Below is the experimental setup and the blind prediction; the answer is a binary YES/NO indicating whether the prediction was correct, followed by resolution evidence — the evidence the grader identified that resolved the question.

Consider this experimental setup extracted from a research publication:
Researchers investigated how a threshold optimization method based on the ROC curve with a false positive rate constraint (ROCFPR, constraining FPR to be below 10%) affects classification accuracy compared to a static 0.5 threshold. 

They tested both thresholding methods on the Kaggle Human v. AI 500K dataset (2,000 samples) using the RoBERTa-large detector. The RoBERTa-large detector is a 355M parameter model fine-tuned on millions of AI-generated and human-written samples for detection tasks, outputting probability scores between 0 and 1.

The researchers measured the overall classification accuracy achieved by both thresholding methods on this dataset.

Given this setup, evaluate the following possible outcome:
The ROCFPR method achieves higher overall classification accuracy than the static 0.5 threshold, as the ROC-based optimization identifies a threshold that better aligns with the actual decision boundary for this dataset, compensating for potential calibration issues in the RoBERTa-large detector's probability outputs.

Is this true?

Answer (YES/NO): YES